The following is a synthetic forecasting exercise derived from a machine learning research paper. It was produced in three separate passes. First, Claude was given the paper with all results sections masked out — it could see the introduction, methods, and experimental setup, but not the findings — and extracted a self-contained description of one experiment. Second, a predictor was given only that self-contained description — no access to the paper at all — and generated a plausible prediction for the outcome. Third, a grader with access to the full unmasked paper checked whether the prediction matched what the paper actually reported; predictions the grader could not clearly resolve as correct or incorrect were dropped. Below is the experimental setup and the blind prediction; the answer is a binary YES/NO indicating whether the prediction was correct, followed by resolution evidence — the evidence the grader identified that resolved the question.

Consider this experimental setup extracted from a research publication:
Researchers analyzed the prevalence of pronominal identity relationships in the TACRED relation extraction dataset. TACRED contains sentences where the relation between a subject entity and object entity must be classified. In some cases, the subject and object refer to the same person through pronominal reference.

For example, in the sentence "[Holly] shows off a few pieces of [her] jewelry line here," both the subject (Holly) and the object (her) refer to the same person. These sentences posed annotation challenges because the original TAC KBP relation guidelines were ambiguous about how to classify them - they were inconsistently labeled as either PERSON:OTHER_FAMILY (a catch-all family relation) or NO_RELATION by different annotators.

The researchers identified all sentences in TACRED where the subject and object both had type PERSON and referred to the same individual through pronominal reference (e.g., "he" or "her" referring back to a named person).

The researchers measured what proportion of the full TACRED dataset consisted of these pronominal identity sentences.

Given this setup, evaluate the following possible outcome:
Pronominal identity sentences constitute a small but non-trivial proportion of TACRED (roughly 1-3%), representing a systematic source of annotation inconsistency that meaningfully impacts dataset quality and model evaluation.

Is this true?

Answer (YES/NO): NO